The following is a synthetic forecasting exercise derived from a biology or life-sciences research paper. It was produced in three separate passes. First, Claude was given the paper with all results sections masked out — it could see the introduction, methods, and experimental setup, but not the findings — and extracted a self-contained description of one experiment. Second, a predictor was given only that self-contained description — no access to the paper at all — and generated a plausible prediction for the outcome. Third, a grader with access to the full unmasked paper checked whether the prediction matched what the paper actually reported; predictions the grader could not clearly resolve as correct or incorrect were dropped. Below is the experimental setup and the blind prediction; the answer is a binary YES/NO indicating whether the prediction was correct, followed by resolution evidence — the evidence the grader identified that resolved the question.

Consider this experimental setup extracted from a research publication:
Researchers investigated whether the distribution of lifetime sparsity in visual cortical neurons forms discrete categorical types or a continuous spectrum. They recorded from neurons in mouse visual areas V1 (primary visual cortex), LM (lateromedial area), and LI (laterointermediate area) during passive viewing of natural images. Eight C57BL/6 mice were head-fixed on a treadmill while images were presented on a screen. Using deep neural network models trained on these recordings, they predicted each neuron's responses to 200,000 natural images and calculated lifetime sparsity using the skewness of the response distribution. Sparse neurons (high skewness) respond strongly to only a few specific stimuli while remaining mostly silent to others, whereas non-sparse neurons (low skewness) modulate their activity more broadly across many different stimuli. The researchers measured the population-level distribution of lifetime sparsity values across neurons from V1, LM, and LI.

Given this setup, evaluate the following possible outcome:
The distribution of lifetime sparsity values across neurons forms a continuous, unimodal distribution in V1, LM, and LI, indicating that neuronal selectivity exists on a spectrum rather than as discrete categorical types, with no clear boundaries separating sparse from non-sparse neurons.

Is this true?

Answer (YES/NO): YES